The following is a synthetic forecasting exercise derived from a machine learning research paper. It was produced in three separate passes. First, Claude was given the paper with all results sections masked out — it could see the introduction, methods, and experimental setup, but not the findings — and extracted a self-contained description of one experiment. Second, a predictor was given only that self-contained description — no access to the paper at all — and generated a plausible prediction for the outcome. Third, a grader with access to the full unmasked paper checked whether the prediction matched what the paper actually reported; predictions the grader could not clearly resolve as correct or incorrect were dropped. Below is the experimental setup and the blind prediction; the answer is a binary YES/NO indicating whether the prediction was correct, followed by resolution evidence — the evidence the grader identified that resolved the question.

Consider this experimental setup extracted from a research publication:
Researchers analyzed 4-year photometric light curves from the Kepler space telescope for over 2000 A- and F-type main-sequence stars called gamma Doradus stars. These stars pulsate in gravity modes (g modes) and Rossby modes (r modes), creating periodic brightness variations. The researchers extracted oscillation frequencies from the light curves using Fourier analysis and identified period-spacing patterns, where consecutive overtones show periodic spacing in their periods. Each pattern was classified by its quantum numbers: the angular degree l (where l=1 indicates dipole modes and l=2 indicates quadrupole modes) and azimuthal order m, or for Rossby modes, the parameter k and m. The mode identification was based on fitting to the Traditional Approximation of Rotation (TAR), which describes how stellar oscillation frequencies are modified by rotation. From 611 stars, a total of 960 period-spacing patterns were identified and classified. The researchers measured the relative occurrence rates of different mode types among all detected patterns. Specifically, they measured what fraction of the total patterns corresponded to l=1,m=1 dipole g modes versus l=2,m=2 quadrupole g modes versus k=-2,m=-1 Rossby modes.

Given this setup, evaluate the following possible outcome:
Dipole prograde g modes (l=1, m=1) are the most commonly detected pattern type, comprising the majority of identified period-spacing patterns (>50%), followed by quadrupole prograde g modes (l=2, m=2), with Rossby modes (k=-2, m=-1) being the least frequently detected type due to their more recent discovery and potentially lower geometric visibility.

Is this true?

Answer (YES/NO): YES